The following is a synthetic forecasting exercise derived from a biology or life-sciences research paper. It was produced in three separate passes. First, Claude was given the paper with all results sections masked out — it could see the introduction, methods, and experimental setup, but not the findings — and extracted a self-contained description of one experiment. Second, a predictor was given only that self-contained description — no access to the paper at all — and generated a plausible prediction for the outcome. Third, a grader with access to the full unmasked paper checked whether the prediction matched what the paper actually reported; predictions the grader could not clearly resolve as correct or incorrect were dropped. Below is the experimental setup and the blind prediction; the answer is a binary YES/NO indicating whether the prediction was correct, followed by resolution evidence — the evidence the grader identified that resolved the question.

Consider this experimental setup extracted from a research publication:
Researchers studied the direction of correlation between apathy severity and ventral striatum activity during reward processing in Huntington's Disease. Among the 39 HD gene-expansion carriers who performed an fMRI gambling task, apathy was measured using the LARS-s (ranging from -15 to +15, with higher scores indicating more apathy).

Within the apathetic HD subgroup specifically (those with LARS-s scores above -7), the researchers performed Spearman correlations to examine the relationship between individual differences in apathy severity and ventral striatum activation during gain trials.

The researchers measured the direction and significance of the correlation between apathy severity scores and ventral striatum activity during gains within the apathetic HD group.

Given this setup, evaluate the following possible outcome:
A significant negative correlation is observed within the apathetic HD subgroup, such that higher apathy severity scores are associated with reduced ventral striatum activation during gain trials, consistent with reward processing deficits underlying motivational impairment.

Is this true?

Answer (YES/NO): YES